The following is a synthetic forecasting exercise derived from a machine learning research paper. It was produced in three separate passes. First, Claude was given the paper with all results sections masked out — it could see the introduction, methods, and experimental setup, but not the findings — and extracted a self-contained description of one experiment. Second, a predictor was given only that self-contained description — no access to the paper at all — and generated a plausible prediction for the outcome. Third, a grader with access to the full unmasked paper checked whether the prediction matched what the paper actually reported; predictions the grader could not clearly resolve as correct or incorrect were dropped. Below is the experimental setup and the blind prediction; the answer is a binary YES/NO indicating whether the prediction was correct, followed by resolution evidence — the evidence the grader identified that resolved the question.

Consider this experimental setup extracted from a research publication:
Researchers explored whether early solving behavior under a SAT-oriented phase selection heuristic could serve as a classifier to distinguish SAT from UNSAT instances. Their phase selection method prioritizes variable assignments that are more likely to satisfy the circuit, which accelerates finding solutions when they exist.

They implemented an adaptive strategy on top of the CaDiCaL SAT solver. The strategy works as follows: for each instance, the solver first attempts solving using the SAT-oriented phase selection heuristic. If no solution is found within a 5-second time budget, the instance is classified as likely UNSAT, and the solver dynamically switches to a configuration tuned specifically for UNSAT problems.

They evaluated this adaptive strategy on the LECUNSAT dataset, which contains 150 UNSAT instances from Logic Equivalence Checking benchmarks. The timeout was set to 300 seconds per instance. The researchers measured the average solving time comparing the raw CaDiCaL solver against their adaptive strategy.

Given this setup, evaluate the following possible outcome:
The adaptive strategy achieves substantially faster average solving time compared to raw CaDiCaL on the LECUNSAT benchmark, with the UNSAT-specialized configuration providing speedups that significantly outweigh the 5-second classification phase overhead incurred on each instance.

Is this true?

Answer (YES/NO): YES